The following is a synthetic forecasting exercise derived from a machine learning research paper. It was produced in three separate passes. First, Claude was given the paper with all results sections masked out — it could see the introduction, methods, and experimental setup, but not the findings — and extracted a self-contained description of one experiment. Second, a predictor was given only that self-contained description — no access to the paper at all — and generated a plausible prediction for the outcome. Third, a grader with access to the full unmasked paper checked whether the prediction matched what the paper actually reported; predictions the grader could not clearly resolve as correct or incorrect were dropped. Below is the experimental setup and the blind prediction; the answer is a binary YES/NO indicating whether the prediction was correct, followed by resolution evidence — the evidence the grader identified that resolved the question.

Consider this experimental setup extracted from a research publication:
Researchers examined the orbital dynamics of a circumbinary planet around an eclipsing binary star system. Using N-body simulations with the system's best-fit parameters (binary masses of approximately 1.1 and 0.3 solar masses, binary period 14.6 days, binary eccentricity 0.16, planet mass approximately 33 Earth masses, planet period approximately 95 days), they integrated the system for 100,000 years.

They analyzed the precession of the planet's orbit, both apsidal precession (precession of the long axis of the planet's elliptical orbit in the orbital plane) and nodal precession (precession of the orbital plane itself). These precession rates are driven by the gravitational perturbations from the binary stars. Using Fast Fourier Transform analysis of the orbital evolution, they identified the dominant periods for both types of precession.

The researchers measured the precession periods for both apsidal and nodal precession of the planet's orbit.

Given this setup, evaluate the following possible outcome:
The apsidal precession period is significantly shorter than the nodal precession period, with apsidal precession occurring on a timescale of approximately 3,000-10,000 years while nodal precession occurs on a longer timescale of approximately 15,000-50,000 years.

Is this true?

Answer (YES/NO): NO